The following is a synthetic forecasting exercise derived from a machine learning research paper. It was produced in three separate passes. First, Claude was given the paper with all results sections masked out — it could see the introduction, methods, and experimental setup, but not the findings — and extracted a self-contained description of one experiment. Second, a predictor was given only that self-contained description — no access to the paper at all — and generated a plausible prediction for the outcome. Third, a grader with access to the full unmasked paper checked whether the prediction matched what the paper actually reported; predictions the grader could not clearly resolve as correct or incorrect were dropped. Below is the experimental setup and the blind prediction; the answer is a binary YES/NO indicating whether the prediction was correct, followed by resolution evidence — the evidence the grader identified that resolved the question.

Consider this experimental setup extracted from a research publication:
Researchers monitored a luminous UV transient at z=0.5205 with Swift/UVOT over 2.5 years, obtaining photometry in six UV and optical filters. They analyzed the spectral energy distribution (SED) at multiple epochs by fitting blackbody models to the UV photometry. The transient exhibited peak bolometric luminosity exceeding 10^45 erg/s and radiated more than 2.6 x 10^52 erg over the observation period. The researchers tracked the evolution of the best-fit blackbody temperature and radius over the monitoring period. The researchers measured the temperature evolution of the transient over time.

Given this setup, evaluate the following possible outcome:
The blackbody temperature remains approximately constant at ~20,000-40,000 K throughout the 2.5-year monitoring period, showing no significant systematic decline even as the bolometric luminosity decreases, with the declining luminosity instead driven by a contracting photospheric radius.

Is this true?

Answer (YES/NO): YES